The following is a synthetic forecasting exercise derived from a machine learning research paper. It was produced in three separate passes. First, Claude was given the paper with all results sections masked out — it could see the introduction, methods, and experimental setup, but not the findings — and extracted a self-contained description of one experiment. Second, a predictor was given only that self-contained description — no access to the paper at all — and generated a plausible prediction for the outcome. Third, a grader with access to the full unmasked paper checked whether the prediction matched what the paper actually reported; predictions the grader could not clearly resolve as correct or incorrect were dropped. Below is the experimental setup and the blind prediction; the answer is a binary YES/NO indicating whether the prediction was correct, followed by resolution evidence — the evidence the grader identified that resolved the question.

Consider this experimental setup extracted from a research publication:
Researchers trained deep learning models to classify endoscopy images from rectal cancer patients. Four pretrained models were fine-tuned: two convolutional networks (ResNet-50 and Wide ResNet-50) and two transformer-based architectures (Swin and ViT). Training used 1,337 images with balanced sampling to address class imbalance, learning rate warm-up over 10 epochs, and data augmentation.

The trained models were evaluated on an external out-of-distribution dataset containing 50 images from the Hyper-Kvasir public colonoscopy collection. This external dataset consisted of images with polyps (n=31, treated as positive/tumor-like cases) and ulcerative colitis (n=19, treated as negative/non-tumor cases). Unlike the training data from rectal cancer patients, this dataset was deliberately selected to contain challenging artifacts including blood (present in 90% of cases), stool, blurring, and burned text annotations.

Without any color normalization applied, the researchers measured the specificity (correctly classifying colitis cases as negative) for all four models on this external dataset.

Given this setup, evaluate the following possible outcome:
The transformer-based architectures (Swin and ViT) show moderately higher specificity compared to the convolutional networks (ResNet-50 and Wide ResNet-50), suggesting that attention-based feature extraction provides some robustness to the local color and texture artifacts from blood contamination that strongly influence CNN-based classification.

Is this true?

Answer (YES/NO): NO